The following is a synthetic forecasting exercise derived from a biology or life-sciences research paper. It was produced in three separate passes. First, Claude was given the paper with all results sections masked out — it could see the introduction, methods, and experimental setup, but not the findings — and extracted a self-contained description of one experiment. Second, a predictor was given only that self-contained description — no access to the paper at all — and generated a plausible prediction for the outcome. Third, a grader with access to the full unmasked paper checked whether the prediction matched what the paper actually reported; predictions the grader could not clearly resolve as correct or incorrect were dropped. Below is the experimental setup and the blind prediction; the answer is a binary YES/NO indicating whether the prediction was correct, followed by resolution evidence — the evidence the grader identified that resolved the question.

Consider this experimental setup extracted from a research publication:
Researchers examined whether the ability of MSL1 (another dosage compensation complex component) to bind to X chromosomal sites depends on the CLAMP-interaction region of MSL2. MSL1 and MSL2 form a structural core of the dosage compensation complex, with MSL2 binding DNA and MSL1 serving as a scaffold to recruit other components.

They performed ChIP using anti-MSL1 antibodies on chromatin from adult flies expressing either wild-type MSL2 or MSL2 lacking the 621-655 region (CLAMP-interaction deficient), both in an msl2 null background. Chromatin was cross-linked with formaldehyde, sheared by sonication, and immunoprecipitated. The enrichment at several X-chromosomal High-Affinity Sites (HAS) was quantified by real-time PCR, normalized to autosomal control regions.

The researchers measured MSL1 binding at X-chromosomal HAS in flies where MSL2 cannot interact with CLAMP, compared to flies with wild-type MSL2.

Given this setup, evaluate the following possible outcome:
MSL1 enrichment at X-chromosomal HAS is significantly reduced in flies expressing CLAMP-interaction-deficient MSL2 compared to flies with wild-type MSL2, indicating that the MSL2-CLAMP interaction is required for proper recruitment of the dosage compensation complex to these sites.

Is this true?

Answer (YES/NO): YES